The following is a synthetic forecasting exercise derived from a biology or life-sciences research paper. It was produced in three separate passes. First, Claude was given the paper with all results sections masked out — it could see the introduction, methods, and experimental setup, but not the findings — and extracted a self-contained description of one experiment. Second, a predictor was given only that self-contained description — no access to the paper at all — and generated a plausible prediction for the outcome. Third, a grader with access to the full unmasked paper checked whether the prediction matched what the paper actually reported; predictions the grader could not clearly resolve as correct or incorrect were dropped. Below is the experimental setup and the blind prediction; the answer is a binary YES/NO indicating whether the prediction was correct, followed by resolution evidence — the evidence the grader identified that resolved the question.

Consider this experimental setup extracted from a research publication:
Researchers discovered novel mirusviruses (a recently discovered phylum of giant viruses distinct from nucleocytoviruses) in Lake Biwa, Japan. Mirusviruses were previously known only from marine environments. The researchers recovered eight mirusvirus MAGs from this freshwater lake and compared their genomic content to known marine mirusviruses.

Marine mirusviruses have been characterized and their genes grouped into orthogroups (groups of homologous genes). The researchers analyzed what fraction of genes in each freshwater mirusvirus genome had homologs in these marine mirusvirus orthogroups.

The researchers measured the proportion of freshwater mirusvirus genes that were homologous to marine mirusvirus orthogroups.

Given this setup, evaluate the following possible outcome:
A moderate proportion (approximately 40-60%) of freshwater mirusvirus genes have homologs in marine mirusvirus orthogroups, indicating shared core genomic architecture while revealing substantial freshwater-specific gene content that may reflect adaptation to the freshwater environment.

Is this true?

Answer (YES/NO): NO